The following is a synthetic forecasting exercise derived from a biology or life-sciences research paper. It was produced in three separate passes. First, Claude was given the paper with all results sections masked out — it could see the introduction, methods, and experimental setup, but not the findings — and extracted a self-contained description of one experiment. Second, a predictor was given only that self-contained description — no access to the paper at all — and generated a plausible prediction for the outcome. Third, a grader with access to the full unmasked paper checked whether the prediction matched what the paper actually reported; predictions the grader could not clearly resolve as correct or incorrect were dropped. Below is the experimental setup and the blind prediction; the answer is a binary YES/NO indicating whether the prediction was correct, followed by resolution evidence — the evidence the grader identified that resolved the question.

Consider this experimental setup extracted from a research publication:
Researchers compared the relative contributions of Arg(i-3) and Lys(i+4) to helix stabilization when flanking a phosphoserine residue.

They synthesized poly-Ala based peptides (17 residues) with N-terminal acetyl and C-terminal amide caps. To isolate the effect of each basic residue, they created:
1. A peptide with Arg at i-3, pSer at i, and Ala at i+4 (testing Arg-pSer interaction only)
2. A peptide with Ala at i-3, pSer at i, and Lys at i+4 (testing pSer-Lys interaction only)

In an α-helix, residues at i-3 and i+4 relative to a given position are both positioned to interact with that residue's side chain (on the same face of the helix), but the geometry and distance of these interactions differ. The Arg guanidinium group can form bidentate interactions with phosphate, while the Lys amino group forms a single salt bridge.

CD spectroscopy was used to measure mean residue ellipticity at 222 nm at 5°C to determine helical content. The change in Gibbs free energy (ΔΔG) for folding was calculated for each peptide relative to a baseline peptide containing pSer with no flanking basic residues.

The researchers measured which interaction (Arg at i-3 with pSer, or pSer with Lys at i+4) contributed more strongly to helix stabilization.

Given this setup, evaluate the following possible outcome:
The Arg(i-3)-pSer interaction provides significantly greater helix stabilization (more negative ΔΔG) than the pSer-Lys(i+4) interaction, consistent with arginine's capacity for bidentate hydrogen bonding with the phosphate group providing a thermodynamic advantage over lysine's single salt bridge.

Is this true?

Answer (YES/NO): NO